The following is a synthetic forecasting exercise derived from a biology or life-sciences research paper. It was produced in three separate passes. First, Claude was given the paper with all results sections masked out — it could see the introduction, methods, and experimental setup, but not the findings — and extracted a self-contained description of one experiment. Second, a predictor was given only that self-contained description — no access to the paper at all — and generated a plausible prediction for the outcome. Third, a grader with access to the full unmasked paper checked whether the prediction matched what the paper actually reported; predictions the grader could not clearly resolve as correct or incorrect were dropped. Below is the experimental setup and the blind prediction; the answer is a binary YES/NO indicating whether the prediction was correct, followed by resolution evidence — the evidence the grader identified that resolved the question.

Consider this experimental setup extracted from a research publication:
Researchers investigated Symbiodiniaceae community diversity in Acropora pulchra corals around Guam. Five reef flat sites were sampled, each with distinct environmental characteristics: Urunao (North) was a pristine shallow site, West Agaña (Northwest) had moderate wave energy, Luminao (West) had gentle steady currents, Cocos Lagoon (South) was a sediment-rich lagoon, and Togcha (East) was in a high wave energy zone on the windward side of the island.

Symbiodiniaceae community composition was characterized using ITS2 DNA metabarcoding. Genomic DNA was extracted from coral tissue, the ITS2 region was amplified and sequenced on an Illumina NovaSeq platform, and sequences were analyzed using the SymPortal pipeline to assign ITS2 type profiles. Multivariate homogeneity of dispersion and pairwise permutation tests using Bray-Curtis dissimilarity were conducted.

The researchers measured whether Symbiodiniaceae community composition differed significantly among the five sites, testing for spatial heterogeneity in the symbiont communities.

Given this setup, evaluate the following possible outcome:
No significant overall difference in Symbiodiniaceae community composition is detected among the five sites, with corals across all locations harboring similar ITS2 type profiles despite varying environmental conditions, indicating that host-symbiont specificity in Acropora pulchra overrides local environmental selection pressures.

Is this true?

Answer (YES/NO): NO